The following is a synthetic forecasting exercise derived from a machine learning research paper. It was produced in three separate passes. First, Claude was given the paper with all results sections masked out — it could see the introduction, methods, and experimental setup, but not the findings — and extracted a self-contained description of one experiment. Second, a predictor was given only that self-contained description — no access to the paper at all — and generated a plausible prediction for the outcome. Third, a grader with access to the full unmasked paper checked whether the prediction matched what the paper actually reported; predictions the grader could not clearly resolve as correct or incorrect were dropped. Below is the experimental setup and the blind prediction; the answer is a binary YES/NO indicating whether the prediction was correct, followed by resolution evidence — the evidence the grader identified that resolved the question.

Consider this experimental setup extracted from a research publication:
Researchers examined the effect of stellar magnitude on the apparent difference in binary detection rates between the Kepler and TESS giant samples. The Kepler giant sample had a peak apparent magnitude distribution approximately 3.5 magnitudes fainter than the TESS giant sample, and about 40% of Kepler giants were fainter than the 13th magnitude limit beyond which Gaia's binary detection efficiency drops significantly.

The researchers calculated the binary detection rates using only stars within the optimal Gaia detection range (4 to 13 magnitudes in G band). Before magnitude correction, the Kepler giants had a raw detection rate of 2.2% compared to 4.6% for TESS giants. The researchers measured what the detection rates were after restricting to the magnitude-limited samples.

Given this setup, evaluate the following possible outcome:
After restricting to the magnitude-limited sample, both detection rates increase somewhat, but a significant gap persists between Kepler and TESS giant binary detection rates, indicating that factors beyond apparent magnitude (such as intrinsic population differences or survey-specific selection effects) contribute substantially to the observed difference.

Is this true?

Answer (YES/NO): NO